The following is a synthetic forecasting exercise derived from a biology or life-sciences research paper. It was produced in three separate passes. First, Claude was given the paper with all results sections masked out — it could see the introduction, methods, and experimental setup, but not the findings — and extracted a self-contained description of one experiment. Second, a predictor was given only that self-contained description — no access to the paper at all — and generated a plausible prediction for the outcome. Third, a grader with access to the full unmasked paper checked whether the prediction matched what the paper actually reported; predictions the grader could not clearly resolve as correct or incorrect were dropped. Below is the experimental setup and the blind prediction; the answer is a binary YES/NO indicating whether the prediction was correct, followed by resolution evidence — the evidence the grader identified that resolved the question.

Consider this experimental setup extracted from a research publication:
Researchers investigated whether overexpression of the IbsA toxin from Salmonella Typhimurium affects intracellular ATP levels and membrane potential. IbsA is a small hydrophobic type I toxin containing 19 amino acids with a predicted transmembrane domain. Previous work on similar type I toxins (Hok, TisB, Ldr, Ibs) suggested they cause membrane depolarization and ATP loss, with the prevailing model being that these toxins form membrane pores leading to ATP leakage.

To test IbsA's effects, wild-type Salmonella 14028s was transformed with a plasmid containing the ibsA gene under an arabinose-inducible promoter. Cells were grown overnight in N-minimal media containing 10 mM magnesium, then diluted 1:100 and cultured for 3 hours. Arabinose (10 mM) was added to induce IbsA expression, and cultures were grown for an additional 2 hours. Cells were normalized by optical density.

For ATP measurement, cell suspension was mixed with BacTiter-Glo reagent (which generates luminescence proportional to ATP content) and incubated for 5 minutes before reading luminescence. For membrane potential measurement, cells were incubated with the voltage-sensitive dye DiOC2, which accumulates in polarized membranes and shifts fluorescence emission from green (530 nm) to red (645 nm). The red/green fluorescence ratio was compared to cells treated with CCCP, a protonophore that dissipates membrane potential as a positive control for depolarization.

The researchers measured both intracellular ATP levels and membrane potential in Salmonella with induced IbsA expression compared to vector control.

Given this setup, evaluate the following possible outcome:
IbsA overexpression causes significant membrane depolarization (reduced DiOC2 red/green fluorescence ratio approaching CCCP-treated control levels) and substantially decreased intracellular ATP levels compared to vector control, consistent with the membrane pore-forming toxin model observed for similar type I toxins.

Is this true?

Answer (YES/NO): YES